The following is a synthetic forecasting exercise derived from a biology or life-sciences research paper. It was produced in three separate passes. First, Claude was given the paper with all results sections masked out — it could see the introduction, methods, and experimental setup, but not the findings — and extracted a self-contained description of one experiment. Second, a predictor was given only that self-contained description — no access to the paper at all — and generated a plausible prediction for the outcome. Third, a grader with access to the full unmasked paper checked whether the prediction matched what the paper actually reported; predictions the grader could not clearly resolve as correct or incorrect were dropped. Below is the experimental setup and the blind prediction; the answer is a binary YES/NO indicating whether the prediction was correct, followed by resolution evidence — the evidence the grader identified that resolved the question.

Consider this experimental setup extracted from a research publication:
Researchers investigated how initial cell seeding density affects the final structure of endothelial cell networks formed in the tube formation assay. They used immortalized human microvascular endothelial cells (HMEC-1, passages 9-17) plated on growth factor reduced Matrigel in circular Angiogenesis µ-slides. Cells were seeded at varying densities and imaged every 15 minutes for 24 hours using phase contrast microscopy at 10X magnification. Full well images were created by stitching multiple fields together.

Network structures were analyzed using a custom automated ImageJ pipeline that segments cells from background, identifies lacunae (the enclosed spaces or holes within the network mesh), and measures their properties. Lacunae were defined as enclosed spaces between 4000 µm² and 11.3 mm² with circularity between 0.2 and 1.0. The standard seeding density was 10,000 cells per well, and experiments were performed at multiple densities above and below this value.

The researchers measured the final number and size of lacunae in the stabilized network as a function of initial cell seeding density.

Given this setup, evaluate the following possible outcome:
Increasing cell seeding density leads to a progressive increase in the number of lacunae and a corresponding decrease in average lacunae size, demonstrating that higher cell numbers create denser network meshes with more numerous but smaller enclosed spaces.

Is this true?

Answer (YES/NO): NO